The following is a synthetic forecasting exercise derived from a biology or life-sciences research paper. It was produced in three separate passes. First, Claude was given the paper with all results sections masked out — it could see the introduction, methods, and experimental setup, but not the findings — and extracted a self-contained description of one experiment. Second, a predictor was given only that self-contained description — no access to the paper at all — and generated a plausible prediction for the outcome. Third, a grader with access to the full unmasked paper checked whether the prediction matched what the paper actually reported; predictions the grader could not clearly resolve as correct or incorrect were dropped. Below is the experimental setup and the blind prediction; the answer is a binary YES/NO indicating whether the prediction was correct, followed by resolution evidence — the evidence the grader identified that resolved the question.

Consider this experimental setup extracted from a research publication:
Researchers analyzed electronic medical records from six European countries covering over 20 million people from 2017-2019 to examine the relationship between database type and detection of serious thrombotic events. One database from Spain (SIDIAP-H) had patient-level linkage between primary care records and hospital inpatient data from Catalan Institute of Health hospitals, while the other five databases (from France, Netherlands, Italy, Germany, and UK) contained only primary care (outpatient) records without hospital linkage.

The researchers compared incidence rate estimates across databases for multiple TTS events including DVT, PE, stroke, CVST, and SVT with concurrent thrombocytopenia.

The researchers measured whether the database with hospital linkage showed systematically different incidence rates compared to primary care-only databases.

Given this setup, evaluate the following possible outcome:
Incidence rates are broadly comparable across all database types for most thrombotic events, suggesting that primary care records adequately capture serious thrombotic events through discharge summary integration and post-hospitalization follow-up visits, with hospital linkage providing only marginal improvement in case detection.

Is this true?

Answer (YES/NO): NO